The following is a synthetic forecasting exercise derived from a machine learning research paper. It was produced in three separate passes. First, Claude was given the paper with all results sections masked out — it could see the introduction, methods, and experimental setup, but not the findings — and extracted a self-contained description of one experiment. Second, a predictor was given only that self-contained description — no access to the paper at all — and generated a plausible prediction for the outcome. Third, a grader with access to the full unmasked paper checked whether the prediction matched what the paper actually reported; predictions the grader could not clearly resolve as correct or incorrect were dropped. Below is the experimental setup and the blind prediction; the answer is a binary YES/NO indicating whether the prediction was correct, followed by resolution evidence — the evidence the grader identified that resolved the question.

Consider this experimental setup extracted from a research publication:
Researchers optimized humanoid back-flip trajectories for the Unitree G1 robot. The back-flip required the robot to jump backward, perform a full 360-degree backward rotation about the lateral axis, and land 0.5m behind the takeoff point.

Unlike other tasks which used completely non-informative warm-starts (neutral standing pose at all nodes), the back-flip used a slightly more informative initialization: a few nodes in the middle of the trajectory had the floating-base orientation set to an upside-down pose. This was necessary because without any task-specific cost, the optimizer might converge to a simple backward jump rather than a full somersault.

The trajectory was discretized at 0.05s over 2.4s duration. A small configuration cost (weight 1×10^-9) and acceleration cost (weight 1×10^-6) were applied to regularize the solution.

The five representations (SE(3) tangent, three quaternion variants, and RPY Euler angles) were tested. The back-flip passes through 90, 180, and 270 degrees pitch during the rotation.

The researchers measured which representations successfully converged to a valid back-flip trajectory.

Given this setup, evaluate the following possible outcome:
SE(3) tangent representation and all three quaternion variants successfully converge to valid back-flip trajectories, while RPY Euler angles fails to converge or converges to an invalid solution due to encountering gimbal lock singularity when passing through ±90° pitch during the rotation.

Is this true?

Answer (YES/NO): NO